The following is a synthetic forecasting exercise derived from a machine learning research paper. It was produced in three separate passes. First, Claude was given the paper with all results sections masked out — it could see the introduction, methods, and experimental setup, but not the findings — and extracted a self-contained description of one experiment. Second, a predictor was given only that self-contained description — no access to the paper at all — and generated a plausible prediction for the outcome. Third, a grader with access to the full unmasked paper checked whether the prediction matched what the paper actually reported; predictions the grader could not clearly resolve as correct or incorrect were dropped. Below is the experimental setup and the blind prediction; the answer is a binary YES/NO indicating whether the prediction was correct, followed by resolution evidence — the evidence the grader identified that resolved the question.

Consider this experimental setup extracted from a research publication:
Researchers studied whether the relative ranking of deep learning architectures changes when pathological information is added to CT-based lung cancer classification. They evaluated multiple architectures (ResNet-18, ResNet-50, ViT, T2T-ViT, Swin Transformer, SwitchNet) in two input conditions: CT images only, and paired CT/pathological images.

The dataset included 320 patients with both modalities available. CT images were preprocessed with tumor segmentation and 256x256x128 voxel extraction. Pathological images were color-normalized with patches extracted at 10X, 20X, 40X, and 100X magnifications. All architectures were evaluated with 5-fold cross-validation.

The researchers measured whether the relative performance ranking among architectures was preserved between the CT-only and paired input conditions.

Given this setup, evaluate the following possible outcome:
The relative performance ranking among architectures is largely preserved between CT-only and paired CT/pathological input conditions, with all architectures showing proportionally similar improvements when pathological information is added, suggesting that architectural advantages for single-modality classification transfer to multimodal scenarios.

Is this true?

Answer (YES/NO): YES